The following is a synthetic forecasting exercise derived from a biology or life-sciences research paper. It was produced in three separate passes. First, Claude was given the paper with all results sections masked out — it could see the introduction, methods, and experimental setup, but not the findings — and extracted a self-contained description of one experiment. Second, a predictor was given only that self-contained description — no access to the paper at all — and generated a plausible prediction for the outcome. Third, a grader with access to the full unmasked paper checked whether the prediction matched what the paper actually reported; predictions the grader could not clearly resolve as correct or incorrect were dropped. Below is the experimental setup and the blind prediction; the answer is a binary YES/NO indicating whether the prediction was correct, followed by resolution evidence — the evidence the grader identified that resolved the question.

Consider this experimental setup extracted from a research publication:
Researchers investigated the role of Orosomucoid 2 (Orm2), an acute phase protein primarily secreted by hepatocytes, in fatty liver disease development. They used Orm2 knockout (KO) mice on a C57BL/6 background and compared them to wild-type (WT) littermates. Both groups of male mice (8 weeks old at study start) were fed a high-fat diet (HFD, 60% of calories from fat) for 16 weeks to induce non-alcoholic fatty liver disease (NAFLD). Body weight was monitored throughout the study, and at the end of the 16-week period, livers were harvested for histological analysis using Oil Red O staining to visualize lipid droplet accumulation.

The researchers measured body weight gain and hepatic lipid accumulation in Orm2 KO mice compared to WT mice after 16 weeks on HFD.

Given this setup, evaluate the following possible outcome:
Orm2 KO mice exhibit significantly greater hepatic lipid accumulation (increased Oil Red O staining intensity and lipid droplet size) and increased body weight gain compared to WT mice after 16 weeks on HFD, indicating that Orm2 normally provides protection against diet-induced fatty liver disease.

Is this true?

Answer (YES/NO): YES